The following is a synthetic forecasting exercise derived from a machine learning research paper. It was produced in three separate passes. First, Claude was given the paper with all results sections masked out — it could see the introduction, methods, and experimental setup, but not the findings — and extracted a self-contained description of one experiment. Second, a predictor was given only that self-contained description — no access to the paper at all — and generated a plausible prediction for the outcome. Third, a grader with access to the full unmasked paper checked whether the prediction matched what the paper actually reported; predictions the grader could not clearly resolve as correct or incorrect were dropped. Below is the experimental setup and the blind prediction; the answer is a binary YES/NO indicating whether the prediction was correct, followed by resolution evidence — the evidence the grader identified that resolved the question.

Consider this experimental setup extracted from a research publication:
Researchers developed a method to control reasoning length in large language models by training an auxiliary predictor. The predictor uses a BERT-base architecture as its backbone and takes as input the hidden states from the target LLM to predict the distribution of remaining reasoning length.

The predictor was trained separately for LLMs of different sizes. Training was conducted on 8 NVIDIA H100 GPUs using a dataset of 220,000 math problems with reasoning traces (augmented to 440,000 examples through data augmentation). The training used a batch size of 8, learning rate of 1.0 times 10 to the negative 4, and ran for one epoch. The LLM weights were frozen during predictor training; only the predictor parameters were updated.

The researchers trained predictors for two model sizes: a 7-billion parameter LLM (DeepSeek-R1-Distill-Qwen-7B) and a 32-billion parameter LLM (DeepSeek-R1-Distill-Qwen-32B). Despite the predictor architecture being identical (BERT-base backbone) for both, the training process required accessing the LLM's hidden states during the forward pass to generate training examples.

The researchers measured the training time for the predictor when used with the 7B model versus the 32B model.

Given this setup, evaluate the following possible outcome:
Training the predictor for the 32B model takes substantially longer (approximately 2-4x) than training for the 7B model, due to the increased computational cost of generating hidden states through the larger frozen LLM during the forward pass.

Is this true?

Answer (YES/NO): YES